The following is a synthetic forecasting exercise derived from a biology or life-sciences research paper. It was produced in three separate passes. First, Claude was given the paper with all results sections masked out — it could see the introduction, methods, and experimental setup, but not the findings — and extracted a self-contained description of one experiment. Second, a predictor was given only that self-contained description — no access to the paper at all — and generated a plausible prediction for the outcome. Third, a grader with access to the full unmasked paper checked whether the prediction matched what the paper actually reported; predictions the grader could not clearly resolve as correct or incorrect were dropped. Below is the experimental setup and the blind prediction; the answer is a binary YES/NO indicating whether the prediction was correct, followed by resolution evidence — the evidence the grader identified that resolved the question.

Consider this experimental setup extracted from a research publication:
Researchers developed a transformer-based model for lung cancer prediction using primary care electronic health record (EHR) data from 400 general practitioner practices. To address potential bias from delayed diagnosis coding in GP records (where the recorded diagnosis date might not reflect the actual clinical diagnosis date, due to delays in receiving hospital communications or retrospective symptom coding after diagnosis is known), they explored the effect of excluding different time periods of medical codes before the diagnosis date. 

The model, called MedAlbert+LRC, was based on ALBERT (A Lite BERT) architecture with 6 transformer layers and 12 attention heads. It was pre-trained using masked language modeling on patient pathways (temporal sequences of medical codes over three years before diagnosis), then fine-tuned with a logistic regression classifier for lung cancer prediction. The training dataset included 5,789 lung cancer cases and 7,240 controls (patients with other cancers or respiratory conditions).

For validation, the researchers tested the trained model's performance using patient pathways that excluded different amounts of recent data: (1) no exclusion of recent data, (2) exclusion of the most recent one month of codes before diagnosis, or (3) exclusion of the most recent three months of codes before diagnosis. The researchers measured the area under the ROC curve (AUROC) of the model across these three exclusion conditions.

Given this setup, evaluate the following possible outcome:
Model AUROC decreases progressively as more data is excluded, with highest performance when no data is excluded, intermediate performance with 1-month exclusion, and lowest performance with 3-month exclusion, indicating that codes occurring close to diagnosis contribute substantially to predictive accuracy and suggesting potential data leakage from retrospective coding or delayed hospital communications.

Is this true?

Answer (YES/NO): YES